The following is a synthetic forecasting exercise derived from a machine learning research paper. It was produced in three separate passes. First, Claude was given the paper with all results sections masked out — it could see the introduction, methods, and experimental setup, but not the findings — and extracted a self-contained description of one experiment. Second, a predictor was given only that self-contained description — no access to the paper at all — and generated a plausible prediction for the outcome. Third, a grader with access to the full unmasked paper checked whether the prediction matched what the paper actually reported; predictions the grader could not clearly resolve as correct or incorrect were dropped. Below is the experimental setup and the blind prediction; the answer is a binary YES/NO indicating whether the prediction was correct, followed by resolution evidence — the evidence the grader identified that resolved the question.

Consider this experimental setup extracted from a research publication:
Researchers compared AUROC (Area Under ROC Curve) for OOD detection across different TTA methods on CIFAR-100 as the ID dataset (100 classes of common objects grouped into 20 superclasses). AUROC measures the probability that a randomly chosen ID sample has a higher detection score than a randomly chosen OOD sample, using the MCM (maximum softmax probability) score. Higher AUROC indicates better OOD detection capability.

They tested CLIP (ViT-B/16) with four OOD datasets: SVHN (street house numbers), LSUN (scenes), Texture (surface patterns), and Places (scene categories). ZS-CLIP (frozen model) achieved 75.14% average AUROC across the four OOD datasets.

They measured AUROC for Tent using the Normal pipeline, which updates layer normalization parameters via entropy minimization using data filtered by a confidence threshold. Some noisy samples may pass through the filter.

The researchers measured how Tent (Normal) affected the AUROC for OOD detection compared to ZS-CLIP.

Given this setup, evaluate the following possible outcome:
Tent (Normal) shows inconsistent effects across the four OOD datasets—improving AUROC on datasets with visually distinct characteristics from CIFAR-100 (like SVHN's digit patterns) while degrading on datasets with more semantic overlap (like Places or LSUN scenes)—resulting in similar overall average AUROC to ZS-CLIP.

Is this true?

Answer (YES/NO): NO